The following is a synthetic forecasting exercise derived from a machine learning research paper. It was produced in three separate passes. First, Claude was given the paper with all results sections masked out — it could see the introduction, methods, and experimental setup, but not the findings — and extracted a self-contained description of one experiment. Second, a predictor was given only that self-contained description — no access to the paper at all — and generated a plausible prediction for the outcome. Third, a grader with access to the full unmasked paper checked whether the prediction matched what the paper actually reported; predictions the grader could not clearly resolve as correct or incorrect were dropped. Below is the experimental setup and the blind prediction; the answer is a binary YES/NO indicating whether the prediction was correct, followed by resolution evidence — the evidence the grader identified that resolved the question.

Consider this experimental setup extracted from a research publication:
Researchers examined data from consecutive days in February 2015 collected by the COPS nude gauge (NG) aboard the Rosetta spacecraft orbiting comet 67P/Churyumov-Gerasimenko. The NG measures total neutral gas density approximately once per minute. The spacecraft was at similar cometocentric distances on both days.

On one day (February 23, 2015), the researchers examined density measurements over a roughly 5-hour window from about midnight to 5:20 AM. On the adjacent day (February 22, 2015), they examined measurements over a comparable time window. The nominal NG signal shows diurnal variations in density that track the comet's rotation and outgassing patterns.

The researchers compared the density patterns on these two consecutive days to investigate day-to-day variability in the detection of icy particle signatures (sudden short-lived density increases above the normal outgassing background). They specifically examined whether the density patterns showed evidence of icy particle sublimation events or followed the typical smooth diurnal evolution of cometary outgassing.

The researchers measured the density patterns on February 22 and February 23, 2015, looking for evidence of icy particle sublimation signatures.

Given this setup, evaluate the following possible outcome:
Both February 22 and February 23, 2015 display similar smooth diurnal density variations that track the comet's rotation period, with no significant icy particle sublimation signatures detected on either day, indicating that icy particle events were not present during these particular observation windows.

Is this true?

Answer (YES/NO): NO